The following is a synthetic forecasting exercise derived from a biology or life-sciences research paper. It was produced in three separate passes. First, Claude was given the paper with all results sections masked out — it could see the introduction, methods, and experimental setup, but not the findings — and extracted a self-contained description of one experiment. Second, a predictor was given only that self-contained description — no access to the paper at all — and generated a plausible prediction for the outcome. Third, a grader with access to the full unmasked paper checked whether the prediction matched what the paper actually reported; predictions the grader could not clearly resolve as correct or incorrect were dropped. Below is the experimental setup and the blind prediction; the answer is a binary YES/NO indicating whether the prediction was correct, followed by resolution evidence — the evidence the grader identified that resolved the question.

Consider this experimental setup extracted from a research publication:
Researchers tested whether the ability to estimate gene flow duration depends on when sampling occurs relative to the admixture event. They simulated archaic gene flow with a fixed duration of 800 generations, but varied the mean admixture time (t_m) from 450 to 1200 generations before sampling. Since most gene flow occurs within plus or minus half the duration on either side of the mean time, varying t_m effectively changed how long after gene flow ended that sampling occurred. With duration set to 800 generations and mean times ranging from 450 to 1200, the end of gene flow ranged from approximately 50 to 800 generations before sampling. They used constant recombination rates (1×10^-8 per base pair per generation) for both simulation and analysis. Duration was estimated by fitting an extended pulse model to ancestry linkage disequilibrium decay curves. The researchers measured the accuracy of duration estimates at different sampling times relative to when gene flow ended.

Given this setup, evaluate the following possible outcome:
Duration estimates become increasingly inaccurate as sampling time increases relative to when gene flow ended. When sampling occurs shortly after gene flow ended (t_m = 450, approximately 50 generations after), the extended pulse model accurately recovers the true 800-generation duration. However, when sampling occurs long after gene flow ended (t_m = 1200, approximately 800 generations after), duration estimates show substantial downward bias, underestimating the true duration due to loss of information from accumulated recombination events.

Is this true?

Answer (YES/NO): NO